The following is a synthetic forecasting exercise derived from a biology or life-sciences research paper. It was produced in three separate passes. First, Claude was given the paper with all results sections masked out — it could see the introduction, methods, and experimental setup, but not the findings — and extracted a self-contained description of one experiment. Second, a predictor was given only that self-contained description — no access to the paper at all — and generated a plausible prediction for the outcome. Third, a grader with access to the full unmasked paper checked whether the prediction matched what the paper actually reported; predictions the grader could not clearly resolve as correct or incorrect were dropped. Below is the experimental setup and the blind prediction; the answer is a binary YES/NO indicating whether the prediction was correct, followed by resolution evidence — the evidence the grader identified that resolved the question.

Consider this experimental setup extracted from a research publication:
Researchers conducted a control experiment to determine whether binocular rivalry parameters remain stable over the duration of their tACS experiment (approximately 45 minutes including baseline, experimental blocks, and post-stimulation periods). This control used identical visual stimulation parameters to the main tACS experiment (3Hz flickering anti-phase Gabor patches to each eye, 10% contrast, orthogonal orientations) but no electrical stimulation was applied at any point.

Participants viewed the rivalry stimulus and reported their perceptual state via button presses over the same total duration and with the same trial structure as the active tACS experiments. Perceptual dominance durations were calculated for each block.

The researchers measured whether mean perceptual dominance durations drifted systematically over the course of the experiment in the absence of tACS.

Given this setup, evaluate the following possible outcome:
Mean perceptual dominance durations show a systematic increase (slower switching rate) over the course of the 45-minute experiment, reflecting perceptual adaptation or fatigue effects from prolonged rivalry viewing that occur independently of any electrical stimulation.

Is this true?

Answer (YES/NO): NO